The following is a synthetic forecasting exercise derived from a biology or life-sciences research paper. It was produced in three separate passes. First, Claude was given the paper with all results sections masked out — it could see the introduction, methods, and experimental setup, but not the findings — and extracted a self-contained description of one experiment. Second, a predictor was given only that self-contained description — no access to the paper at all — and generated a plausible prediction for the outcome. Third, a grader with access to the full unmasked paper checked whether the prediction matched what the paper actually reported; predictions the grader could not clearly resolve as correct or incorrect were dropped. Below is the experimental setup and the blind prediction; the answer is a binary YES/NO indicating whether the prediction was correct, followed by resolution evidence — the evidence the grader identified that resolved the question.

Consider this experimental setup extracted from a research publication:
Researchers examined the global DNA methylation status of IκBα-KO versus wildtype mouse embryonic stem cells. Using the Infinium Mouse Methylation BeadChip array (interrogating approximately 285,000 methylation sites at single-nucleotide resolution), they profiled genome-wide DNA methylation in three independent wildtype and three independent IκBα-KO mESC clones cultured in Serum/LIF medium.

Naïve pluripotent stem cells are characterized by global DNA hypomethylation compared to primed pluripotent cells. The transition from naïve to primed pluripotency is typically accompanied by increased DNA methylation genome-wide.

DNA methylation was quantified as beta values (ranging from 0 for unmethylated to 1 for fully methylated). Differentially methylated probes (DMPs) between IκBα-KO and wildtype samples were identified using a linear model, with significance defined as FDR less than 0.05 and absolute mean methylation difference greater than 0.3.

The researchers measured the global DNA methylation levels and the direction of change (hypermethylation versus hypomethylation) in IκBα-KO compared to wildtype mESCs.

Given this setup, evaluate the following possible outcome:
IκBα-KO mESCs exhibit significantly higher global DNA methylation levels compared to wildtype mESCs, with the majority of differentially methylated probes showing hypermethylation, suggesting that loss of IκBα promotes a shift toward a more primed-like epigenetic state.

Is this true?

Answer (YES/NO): NO